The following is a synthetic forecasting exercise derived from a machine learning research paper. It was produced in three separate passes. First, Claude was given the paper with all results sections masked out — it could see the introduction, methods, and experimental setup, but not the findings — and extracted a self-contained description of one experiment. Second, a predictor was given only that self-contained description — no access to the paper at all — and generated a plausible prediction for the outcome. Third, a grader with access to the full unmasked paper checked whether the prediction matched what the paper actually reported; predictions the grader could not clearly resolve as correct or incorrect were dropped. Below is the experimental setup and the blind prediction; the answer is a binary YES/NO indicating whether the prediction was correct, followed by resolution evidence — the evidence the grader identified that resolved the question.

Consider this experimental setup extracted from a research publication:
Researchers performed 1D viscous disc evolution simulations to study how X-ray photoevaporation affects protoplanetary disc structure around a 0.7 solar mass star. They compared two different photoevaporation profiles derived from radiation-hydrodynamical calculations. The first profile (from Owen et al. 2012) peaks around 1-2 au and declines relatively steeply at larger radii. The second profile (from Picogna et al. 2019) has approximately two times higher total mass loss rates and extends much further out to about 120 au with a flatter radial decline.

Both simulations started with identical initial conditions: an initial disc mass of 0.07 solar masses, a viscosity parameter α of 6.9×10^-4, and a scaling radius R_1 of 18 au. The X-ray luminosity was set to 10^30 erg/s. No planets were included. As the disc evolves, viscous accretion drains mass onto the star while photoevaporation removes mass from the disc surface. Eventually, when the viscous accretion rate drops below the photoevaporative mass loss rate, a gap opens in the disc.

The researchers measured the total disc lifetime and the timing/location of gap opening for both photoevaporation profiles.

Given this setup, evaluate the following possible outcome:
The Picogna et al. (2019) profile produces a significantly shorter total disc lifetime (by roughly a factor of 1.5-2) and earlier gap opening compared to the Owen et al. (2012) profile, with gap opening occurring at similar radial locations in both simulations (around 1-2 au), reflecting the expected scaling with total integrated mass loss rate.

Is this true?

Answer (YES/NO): NO